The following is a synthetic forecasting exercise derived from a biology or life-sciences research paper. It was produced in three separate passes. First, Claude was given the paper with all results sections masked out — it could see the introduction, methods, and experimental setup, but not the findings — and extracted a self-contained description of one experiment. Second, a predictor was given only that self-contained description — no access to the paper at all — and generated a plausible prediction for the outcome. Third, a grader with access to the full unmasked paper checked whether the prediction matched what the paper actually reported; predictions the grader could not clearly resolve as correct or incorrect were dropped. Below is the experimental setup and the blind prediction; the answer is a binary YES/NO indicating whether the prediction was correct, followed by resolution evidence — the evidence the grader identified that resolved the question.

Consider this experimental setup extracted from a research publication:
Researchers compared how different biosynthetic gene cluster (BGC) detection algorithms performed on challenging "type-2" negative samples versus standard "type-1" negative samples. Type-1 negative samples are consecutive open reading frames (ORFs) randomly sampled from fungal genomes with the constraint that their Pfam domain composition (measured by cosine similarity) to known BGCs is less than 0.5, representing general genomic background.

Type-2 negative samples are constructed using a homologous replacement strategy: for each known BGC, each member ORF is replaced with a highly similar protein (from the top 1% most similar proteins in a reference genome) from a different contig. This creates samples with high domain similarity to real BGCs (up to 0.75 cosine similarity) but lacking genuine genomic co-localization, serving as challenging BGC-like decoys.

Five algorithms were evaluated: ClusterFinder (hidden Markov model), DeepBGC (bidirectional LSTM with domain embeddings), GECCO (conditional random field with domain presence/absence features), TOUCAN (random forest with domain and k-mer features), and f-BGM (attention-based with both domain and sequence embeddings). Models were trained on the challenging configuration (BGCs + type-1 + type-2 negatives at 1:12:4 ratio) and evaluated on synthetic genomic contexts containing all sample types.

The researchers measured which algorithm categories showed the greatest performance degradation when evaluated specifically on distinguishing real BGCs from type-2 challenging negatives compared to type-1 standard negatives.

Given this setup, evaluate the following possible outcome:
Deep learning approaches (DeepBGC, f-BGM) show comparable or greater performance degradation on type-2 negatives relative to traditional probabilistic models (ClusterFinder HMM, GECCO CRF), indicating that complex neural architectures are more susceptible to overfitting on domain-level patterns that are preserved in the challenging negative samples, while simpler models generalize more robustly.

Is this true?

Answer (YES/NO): NO